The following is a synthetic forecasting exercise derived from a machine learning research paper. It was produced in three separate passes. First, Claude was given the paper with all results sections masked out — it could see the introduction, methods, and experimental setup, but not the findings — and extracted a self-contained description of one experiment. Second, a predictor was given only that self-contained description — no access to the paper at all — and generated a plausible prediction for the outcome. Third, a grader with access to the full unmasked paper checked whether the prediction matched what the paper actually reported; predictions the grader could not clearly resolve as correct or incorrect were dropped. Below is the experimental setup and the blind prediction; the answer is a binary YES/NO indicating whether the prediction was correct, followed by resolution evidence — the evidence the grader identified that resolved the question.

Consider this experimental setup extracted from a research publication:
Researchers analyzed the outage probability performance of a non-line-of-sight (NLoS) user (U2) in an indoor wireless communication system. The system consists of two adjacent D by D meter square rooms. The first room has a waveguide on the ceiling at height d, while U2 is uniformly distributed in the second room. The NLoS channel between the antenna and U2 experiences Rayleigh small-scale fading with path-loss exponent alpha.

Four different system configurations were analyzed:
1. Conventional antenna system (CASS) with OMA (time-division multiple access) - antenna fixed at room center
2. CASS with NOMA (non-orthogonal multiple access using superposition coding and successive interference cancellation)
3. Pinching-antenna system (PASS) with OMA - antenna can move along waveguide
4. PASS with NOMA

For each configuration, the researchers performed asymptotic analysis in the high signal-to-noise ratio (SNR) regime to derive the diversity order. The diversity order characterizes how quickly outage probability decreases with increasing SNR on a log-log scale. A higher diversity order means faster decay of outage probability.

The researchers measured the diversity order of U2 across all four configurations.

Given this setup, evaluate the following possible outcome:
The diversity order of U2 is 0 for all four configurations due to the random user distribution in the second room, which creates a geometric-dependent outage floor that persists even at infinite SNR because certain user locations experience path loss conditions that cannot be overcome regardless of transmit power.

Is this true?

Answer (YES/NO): NO